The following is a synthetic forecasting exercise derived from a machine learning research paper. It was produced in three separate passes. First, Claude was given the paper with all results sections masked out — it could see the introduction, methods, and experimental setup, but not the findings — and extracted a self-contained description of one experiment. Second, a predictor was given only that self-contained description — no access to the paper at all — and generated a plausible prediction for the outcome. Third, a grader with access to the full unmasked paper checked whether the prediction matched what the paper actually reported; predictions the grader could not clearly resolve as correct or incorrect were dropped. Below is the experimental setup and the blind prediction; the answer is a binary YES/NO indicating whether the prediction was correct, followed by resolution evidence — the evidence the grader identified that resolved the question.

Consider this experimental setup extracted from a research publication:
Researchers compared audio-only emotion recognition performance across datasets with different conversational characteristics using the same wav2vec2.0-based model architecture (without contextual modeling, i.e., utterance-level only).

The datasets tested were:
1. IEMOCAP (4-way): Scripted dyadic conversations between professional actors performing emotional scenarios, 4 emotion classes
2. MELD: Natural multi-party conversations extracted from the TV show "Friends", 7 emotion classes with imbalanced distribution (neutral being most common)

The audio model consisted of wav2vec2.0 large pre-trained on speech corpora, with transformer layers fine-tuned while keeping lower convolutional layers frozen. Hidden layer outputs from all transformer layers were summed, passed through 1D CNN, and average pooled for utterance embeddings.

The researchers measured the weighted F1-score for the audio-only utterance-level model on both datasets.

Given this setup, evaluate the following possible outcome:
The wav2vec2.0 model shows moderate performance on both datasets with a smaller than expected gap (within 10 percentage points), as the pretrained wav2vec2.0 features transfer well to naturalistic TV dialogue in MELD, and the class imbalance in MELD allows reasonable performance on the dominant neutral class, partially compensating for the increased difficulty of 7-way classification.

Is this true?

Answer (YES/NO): NO